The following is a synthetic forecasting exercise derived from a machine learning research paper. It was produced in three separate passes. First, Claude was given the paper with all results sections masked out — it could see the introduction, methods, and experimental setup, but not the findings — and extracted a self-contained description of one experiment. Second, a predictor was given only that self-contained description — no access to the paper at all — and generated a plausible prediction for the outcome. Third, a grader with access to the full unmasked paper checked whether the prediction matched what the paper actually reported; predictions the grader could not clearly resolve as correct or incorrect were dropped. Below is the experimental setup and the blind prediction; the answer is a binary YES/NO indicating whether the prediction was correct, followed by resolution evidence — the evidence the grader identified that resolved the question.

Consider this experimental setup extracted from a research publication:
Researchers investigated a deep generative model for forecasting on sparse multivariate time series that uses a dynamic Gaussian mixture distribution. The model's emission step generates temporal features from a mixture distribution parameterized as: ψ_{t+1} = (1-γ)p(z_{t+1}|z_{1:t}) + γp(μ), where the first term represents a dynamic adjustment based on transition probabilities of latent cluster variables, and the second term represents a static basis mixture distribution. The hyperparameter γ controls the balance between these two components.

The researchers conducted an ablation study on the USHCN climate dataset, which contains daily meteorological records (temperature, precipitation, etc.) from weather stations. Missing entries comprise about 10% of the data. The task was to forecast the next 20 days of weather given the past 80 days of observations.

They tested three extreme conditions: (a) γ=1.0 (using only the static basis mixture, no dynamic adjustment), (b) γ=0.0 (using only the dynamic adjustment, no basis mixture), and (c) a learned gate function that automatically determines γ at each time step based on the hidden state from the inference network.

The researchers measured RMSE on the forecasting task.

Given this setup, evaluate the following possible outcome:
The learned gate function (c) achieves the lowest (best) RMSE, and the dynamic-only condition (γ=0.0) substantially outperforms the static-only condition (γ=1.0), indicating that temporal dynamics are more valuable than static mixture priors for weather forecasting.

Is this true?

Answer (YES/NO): NO